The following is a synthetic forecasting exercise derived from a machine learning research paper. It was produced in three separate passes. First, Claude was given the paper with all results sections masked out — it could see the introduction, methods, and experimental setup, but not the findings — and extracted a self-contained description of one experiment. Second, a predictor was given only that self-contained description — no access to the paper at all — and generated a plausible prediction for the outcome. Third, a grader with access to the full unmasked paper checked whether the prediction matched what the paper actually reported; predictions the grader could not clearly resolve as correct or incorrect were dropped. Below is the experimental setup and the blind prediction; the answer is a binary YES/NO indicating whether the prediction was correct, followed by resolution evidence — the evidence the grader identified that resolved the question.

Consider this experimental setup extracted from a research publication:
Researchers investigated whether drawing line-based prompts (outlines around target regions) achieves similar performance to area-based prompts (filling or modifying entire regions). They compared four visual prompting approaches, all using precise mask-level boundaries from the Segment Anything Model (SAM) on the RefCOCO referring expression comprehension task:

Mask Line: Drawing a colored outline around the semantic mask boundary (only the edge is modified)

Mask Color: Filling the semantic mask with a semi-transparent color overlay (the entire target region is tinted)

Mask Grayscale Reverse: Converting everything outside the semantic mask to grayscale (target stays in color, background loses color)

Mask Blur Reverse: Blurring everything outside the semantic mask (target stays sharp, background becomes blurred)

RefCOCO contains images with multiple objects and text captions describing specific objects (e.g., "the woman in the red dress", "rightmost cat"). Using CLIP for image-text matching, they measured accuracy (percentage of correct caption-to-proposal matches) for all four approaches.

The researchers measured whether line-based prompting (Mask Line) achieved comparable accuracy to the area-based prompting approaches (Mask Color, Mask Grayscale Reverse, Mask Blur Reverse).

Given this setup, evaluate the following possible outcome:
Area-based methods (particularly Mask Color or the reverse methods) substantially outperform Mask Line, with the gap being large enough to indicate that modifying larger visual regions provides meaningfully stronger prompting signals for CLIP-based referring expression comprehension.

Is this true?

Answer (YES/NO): NO